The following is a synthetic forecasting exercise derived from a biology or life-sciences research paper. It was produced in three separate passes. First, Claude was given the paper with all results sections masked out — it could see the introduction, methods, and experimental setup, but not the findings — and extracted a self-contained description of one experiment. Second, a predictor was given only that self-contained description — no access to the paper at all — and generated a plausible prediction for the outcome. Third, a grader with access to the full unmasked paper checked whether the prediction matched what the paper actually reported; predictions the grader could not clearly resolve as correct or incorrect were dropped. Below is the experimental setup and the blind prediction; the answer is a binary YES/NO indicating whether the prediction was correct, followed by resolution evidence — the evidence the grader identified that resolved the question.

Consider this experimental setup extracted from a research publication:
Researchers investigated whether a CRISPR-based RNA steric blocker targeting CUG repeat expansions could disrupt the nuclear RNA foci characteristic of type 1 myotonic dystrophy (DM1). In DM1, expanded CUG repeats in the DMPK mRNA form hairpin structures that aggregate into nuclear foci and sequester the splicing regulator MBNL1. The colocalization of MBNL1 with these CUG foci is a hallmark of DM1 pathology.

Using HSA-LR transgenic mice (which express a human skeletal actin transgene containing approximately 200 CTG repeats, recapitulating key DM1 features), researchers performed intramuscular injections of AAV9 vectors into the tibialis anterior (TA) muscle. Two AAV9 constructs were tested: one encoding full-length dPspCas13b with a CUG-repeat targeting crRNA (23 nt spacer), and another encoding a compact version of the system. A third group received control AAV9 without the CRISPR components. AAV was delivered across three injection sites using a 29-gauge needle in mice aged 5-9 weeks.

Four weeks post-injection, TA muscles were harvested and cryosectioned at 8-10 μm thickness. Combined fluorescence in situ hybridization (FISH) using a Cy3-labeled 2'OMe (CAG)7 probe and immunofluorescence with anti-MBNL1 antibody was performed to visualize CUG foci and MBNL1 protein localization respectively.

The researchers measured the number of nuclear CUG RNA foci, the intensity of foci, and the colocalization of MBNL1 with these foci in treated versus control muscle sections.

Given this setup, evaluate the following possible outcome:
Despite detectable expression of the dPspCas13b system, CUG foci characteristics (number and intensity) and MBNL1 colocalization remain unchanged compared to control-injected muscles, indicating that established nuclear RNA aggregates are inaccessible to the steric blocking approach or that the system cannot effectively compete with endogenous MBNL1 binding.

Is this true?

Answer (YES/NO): NO